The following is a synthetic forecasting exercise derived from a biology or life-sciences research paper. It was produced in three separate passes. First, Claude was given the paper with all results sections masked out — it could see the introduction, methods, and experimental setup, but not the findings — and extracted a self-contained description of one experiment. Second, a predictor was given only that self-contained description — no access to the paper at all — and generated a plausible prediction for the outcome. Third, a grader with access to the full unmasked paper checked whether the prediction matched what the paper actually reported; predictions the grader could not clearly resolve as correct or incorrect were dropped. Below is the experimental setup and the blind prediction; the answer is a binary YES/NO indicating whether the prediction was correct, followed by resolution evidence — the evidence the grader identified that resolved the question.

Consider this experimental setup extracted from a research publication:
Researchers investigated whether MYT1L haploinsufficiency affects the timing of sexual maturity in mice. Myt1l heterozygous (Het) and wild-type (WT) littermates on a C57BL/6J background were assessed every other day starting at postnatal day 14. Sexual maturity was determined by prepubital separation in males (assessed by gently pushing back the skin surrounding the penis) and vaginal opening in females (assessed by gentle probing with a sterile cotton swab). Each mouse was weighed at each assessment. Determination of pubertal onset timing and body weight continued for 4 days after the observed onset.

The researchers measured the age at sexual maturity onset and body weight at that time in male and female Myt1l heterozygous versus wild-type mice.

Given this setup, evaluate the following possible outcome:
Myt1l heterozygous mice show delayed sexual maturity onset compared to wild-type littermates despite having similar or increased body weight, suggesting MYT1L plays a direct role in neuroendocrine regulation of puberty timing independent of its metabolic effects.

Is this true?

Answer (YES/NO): NO